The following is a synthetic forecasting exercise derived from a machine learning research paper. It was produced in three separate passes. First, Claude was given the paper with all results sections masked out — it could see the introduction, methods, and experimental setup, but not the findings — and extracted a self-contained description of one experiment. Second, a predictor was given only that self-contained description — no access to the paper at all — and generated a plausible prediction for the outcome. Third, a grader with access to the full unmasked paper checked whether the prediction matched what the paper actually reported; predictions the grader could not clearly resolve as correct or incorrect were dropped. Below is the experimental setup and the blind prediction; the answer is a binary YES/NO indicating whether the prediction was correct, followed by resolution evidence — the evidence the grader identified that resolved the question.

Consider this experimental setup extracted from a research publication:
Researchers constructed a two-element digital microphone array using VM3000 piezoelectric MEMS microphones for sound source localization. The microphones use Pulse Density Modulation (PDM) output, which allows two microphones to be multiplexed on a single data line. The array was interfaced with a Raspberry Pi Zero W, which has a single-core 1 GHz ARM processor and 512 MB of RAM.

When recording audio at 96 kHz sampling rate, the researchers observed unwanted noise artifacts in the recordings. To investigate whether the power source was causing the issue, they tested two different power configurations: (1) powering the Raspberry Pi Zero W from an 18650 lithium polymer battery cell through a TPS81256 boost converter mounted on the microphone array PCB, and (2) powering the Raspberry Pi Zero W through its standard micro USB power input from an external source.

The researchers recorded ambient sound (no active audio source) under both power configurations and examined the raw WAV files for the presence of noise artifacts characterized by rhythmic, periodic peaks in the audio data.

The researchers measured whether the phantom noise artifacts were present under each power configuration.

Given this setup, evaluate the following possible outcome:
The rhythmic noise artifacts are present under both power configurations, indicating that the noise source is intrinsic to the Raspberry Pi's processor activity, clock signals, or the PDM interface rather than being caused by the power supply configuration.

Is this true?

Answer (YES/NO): YES